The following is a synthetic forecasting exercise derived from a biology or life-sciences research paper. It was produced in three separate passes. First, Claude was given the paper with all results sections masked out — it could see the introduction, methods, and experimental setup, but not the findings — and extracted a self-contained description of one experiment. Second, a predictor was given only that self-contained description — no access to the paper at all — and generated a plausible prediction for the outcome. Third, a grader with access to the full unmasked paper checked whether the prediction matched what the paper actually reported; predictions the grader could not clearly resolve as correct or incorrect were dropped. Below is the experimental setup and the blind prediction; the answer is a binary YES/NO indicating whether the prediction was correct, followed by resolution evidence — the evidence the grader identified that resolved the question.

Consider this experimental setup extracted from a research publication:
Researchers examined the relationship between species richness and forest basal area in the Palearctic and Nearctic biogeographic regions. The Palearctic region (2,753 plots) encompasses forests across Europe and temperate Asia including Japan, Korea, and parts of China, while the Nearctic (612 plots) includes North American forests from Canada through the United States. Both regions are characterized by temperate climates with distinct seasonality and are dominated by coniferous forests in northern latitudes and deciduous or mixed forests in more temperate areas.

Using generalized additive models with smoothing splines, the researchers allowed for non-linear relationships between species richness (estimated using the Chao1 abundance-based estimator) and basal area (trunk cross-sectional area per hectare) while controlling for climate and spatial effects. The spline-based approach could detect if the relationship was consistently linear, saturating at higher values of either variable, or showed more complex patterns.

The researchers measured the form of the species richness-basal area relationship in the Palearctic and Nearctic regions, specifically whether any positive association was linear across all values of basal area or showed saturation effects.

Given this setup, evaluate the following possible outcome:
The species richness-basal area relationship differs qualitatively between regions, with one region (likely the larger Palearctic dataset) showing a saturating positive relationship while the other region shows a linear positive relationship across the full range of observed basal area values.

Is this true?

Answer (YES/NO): NO